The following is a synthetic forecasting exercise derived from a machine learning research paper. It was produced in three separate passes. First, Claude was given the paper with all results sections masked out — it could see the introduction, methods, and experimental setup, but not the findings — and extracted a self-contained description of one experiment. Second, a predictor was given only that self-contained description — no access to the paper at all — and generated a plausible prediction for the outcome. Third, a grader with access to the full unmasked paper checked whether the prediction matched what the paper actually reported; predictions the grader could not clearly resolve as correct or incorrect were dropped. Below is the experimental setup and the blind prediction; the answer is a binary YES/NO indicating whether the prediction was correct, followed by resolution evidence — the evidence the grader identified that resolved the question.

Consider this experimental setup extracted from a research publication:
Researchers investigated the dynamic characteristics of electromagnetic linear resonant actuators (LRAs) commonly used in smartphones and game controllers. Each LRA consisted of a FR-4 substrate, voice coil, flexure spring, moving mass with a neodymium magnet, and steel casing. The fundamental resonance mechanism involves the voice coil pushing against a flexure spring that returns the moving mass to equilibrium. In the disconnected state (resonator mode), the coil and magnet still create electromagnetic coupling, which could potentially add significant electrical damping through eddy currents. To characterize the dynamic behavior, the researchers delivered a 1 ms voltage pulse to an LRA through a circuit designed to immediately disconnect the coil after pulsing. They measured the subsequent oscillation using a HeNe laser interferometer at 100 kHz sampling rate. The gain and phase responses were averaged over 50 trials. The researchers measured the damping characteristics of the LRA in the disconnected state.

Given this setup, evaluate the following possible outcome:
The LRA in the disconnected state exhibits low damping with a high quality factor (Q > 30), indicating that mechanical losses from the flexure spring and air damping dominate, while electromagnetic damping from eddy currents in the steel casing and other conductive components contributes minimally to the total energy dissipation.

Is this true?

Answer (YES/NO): NO